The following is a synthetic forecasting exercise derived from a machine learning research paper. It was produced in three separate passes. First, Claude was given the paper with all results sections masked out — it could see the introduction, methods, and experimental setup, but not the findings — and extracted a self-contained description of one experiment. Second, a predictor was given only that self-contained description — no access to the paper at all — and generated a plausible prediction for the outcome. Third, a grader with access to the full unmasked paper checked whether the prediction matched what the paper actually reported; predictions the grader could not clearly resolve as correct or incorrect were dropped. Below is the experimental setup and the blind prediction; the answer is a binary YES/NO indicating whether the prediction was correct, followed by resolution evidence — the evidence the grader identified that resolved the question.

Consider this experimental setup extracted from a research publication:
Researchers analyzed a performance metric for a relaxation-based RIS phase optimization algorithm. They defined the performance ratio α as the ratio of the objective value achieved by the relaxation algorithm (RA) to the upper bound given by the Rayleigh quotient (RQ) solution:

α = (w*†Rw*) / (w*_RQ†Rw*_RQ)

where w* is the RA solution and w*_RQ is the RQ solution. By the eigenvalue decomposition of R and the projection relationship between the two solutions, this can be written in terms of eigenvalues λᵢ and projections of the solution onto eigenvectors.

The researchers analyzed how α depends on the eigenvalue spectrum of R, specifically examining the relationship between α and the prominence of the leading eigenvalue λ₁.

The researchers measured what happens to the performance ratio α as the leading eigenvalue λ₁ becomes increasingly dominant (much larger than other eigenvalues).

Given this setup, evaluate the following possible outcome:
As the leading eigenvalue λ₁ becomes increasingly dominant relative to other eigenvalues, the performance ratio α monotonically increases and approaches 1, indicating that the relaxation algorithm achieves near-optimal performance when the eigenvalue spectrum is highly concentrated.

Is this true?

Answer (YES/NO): YES